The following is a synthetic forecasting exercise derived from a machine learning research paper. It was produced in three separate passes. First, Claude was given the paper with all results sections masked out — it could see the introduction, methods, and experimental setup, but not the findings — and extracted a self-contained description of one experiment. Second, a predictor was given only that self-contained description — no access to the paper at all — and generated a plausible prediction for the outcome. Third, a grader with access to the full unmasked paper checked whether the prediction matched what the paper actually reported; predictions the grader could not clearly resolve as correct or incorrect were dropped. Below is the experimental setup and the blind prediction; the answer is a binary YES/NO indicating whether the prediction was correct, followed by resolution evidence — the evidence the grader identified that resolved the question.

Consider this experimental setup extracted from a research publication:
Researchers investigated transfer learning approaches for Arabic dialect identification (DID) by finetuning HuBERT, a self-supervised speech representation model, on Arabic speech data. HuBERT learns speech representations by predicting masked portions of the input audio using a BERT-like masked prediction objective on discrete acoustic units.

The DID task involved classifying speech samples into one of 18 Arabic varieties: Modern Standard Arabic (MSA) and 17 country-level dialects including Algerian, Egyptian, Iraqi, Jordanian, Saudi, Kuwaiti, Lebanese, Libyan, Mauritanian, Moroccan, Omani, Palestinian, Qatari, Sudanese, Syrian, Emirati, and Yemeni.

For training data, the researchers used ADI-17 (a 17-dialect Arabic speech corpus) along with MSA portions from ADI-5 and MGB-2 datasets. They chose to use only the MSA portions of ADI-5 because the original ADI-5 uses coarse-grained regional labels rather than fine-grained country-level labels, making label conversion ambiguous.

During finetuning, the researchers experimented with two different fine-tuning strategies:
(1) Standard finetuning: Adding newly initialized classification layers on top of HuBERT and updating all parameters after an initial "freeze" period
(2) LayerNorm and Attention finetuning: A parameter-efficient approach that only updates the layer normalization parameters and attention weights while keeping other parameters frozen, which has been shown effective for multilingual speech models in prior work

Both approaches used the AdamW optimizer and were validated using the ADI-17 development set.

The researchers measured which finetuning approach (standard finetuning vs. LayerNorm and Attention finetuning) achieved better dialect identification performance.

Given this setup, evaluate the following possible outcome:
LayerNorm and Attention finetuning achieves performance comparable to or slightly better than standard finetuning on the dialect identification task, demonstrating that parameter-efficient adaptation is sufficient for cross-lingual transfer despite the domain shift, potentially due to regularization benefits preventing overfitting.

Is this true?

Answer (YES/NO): NO